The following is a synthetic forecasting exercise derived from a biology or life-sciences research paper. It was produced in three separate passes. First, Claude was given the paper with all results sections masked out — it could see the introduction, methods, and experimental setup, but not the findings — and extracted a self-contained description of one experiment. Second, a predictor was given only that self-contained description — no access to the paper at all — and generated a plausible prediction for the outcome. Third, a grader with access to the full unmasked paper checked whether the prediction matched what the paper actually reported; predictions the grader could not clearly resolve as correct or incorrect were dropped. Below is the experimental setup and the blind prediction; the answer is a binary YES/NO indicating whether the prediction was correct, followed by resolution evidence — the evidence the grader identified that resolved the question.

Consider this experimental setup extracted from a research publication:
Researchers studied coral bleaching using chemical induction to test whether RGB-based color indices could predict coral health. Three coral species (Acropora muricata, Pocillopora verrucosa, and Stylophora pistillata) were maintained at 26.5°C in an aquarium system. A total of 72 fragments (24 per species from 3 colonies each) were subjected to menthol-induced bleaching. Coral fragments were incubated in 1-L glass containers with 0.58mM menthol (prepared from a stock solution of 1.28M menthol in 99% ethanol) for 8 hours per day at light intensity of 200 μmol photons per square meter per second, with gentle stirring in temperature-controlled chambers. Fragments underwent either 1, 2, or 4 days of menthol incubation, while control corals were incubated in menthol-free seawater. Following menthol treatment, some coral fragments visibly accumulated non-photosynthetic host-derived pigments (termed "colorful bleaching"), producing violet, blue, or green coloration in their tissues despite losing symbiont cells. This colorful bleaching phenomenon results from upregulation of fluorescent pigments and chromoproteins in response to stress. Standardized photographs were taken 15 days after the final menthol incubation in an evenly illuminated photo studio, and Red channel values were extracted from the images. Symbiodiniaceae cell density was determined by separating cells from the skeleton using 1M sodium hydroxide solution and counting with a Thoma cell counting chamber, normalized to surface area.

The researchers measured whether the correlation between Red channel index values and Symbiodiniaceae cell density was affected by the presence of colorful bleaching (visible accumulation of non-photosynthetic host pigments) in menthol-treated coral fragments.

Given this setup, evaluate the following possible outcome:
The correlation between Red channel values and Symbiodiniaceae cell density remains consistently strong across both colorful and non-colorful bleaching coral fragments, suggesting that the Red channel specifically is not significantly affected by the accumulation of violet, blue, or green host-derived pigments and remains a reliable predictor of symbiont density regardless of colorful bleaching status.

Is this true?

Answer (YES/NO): YES